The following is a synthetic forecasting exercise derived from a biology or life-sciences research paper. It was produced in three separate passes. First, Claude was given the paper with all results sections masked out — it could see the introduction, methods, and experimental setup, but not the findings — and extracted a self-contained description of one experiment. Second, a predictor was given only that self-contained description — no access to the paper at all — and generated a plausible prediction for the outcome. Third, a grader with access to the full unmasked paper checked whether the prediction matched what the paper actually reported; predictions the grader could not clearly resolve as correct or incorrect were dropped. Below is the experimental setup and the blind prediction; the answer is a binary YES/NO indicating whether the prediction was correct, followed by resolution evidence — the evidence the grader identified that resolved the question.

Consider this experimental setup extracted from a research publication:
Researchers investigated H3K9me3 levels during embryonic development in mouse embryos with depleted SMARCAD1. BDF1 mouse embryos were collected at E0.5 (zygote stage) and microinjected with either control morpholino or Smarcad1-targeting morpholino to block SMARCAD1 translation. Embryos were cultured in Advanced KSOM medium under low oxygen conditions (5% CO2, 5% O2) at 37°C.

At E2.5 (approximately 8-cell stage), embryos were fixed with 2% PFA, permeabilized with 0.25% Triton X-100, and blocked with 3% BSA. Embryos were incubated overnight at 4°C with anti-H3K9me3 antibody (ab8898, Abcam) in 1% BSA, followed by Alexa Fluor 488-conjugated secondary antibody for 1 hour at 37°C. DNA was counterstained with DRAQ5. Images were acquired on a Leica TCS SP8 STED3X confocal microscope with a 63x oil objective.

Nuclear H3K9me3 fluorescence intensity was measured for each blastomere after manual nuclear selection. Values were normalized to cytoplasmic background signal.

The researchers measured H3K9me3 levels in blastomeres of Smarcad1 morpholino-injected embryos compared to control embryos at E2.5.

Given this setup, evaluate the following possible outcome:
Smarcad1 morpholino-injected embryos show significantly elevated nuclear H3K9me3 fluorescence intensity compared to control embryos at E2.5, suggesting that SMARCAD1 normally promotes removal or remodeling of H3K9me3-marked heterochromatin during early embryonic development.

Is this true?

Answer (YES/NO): NO